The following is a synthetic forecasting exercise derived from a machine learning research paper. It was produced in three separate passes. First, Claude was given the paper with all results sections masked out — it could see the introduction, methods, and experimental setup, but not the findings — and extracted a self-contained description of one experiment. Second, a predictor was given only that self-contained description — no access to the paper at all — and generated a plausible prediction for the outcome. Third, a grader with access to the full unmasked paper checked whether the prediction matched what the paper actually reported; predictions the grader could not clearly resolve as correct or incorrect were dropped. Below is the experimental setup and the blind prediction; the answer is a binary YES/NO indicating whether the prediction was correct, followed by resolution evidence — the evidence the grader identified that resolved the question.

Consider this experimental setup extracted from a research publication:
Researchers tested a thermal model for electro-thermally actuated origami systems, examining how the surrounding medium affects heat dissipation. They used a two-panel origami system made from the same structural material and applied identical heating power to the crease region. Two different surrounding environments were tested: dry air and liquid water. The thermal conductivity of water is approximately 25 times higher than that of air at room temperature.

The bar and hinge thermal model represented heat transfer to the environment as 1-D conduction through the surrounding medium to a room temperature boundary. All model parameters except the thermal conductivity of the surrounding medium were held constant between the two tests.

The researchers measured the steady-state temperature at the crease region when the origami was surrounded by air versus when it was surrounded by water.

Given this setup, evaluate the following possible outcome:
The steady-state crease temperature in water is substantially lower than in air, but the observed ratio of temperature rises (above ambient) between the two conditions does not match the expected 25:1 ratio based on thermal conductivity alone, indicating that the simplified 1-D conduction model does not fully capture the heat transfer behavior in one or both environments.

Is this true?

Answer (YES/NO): NO